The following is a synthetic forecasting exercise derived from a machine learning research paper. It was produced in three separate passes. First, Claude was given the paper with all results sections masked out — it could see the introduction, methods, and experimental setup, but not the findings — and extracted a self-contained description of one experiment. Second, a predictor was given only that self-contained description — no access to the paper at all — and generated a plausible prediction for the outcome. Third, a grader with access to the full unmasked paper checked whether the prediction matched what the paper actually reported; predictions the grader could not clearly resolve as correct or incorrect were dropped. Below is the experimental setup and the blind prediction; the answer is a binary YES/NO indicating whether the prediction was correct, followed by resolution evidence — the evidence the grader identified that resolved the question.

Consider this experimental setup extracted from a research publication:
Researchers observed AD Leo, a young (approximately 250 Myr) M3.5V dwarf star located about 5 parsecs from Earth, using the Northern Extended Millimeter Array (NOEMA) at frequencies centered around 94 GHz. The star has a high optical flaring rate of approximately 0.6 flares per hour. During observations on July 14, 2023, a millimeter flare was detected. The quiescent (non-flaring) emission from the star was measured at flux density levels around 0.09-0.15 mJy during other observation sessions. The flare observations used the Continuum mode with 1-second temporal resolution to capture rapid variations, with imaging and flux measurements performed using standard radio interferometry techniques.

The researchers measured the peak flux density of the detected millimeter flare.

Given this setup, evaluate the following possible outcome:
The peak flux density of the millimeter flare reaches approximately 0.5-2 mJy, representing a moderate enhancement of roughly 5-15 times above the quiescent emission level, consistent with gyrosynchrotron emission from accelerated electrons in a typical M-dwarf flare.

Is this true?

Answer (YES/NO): NO